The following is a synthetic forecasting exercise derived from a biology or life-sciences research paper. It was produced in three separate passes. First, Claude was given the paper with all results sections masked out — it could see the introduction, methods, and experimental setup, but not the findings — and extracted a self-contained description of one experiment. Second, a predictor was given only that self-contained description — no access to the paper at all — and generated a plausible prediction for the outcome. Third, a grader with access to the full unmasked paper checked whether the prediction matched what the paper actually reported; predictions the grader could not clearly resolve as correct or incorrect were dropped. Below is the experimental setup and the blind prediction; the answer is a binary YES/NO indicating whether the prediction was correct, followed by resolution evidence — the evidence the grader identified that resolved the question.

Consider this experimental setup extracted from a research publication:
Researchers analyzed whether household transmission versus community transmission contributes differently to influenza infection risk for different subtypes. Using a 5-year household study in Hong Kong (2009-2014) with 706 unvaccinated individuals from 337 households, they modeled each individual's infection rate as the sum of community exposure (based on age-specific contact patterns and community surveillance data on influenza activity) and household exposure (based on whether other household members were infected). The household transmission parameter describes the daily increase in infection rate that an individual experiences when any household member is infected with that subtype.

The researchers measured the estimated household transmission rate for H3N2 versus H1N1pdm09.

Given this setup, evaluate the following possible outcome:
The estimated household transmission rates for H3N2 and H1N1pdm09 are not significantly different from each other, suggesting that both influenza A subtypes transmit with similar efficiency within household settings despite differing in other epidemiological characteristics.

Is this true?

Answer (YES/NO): YES